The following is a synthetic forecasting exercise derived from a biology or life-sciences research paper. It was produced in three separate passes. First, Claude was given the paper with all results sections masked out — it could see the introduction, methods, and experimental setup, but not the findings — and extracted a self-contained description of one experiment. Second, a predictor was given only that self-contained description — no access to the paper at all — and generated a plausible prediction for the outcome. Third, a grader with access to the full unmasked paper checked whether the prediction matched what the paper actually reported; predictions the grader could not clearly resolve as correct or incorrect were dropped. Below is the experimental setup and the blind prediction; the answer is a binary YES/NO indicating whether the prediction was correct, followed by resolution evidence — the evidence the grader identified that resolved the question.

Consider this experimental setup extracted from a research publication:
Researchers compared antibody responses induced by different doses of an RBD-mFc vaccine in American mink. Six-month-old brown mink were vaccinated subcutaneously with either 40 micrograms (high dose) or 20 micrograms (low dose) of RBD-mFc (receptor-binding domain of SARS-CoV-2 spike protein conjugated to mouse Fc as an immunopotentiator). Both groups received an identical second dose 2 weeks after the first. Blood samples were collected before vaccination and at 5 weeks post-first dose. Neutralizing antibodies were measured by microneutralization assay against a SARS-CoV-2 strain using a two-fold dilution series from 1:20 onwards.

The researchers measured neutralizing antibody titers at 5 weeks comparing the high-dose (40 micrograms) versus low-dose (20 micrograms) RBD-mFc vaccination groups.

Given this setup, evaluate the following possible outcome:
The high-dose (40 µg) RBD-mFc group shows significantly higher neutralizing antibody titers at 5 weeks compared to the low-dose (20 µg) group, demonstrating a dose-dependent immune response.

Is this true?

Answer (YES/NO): YES